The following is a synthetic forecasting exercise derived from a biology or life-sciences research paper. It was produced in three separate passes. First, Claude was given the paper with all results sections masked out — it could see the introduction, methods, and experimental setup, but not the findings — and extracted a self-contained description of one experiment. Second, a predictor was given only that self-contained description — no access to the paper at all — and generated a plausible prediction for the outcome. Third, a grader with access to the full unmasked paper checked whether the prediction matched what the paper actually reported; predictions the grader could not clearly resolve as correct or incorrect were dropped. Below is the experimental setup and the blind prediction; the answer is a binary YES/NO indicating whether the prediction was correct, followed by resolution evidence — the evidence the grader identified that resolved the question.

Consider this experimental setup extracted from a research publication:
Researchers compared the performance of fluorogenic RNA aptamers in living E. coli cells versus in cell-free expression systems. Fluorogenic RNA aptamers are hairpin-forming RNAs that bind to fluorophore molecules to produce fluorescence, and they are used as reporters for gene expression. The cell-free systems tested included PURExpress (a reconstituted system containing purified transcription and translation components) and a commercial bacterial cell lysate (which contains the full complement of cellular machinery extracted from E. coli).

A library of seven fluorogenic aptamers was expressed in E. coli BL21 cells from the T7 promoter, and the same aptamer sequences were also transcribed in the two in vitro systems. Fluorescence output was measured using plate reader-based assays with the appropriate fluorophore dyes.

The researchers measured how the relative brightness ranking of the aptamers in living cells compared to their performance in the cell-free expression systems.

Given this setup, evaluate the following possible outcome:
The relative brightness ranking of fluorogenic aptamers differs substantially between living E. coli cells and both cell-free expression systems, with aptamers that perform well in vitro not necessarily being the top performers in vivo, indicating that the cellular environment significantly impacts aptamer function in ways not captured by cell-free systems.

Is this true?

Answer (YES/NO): YES